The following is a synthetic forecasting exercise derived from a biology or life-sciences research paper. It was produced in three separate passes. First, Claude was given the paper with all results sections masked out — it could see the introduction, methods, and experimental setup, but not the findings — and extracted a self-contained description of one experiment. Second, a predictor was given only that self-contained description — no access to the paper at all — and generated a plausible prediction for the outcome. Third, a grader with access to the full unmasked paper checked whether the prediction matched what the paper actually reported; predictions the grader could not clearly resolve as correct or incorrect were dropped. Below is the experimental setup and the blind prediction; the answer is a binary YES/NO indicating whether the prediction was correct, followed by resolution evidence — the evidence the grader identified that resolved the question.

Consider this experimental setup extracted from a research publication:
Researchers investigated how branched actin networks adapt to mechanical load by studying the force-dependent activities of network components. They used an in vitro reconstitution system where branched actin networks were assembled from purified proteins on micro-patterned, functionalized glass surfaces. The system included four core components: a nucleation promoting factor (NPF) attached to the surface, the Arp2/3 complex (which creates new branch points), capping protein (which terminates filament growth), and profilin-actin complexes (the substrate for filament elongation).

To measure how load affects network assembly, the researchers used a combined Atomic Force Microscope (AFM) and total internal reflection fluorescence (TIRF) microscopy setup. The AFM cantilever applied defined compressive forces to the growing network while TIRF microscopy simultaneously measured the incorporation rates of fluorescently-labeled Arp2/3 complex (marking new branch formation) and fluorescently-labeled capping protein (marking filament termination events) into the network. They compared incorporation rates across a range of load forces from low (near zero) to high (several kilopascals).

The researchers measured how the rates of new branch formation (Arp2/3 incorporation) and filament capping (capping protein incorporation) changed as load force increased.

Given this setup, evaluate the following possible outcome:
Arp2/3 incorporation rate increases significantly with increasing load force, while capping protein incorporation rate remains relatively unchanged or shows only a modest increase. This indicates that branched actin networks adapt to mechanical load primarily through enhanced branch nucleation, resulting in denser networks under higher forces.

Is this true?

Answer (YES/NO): NO